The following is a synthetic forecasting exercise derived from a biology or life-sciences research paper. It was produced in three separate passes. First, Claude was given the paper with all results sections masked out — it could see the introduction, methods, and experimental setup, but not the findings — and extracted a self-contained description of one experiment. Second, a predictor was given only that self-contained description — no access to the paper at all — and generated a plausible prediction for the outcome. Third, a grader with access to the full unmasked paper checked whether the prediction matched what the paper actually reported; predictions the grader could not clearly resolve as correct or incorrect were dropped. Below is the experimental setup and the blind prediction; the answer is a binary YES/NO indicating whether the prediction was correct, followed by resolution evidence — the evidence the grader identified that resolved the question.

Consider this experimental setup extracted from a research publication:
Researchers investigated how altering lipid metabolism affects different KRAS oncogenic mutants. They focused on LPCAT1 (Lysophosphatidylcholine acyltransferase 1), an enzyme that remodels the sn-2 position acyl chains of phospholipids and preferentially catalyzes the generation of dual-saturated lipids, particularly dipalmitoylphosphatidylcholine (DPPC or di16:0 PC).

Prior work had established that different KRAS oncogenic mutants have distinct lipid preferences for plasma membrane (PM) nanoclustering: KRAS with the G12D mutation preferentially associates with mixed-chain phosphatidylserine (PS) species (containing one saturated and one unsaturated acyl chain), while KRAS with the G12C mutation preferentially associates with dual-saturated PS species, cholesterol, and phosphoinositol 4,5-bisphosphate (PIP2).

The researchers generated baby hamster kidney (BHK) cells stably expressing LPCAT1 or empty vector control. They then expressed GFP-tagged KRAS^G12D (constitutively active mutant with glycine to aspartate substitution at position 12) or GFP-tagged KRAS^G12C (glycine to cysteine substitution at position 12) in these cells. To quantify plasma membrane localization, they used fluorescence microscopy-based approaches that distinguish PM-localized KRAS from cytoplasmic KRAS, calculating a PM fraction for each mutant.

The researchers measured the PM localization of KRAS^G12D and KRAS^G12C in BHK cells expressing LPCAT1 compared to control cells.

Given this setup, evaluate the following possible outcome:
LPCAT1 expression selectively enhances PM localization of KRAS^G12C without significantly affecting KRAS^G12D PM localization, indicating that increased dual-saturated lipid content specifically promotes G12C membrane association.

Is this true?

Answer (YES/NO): NO